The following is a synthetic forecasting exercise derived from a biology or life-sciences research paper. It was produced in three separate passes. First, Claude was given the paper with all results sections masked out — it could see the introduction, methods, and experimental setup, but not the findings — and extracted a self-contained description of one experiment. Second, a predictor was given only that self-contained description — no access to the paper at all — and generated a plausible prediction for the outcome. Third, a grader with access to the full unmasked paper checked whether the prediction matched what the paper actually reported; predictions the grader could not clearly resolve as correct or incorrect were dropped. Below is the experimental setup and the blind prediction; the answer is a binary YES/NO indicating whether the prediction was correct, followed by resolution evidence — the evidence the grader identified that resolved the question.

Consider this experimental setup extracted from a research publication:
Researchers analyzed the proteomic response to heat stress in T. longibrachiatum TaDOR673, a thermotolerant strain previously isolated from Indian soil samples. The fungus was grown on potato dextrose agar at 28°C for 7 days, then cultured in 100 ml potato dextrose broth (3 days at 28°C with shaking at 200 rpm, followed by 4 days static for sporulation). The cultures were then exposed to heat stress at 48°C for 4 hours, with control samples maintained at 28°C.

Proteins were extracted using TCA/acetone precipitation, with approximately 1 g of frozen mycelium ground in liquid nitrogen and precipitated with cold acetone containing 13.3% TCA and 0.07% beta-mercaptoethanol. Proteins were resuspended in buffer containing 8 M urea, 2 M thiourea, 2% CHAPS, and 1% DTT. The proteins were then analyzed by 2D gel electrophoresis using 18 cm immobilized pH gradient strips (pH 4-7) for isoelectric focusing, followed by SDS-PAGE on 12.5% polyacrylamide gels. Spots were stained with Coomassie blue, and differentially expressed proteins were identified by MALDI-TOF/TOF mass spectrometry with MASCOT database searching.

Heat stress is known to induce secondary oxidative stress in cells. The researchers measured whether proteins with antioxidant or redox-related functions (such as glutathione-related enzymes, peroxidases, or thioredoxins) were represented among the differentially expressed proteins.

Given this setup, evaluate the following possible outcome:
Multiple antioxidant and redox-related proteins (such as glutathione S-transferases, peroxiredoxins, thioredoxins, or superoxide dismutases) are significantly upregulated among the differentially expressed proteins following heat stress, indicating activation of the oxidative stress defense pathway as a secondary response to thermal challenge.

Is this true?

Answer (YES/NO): NO